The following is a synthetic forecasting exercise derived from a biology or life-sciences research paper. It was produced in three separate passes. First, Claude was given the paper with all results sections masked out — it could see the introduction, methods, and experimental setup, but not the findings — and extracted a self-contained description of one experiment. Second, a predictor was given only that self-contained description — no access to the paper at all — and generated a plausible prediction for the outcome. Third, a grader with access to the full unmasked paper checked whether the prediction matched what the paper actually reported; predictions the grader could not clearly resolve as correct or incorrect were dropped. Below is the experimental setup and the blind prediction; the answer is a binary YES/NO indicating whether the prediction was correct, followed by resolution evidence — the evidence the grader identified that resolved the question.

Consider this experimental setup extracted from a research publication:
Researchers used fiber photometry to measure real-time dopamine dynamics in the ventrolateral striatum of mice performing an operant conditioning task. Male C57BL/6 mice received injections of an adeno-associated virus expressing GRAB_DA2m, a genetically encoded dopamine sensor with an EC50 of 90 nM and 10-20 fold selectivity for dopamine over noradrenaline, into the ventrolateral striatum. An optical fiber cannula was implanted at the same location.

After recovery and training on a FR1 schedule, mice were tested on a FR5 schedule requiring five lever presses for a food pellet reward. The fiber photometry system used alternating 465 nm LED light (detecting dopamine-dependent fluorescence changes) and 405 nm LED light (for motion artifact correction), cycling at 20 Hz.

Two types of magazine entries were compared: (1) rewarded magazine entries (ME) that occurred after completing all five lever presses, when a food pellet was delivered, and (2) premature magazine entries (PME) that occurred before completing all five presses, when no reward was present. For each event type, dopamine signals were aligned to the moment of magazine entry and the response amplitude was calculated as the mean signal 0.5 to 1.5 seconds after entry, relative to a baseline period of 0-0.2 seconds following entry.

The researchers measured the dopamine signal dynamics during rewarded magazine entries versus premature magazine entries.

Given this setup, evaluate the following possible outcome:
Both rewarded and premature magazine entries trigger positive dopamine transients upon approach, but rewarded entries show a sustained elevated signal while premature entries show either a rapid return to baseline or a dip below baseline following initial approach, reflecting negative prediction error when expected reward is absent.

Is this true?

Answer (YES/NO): NO